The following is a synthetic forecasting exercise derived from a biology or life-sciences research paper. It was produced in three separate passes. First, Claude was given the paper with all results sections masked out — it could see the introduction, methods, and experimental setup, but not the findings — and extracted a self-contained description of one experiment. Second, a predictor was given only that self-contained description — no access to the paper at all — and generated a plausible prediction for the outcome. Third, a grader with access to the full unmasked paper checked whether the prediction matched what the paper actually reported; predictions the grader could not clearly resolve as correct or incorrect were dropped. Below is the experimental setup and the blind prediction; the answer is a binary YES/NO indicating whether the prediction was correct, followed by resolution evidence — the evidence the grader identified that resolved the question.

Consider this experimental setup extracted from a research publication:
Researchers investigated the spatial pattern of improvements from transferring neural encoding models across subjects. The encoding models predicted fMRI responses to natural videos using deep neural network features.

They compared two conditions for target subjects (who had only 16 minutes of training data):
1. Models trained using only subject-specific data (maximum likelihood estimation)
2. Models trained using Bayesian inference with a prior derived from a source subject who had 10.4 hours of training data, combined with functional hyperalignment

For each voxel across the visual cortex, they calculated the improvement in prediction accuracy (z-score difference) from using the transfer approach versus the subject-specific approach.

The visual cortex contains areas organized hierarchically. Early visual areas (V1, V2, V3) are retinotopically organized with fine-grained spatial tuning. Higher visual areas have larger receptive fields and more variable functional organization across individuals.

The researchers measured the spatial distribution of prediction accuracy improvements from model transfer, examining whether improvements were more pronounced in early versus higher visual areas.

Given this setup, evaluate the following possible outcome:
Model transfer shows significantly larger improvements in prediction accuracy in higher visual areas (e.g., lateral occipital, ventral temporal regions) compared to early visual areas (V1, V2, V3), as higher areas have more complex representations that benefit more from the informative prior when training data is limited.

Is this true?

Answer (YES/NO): YES